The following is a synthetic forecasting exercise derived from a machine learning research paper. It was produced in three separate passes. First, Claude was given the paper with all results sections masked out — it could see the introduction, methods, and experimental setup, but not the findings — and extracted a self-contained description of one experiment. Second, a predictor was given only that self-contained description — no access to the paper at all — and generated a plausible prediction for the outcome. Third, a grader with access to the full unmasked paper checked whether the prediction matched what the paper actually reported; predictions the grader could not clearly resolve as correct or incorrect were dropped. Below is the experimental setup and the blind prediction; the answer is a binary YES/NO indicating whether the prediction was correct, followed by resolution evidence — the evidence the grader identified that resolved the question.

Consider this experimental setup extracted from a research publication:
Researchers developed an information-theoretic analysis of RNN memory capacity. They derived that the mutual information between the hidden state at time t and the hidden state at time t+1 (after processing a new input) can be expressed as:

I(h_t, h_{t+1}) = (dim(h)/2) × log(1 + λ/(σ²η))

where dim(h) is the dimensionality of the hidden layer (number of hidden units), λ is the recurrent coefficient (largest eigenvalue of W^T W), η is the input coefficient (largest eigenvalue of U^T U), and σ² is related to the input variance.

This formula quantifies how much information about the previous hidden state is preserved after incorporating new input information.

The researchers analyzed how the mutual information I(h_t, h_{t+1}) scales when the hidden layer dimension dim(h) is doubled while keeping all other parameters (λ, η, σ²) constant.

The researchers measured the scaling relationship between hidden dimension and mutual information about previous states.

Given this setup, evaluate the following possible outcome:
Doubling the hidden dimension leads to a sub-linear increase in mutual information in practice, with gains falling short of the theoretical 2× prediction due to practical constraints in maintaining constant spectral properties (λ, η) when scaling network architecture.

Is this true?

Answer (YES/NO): NO